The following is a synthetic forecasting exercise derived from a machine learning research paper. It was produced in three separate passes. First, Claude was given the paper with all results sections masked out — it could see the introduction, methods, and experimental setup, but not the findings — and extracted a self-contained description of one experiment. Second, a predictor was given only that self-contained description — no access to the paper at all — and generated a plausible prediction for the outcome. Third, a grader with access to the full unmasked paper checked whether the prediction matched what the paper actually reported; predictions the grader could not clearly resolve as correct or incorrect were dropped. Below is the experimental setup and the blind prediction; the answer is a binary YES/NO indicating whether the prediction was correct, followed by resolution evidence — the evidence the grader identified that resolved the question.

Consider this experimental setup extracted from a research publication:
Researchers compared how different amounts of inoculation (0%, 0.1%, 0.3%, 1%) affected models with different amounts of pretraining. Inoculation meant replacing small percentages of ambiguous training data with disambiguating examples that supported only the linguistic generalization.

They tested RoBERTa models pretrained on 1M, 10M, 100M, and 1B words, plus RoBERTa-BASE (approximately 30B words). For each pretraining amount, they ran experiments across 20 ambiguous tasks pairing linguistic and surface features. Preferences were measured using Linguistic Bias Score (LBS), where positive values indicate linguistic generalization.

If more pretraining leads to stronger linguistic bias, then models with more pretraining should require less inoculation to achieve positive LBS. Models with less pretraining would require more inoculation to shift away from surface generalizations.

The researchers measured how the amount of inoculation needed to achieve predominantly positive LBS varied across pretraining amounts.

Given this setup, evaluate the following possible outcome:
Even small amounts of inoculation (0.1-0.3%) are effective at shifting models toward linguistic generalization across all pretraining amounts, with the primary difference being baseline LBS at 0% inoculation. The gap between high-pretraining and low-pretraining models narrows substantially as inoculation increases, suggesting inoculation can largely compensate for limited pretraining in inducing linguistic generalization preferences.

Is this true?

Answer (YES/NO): NO